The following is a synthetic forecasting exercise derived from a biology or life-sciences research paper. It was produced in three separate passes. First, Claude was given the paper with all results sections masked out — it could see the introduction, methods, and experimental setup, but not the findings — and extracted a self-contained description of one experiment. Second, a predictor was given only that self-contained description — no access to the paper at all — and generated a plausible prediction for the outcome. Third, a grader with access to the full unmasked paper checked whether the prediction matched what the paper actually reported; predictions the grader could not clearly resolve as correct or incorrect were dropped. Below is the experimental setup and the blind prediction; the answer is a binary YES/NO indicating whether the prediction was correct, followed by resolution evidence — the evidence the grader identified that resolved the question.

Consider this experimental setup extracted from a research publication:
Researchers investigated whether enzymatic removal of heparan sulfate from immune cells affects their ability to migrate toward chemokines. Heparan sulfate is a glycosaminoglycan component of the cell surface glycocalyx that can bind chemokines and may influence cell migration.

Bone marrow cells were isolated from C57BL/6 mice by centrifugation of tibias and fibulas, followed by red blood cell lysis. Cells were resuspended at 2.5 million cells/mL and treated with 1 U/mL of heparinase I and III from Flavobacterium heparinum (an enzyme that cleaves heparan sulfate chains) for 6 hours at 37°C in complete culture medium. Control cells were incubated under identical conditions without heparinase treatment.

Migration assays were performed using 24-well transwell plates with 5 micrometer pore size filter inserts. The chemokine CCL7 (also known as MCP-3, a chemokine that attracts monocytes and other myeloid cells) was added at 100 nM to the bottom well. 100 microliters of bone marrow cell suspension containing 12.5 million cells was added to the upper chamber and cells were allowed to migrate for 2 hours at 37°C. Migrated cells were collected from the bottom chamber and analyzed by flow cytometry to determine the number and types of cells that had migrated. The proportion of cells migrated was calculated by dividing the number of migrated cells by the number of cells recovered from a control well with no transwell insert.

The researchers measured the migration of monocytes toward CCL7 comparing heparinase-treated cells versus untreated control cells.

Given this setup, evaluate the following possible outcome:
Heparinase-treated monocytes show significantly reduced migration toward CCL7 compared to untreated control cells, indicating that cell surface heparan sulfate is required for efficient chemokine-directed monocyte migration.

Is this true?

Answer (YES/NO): NO